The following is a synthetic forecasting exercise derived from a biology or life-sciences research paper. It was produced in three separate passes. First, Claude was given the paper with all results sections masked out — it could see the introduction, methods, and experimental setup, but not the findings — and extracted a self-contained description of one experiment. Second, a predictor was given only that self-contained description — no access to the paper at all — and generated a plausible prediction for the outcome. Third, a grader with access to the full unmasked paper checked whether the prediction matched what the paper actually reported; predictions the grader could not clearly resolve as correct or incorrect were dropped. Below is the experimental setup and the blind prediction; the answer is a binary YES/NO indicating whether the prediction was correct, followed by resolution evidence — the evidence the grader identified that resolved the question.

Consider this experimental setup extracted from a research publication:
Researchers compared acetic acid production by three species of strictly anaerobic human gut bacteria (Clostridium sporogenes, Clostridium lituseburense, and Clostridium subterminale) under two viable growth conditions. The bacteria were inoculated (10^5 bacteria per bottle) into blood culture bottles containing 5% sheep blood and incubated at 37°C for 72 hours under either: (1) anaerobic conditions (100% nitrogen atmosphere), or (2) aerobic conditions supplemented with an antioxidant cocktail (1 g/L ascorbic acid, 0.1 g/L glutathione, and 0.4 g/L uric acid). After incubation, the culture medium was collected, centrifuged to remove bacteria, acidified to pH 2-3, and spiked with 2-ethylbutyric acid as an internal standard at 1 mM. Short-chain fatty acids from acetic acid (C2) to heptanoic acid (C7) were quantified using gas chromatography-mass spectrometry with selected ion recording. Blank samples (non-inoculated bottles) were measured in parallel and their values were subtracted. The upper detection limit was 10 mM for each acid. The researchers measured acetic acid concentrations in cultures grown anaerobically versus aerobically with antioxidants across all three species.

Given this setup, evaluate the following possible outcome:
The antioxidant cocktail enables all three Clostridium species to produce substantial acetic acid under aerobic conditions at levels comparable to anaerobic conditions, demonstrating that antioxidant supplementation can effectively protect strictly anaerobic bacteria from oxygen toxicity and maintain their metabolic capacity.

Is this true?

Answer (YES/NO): YES